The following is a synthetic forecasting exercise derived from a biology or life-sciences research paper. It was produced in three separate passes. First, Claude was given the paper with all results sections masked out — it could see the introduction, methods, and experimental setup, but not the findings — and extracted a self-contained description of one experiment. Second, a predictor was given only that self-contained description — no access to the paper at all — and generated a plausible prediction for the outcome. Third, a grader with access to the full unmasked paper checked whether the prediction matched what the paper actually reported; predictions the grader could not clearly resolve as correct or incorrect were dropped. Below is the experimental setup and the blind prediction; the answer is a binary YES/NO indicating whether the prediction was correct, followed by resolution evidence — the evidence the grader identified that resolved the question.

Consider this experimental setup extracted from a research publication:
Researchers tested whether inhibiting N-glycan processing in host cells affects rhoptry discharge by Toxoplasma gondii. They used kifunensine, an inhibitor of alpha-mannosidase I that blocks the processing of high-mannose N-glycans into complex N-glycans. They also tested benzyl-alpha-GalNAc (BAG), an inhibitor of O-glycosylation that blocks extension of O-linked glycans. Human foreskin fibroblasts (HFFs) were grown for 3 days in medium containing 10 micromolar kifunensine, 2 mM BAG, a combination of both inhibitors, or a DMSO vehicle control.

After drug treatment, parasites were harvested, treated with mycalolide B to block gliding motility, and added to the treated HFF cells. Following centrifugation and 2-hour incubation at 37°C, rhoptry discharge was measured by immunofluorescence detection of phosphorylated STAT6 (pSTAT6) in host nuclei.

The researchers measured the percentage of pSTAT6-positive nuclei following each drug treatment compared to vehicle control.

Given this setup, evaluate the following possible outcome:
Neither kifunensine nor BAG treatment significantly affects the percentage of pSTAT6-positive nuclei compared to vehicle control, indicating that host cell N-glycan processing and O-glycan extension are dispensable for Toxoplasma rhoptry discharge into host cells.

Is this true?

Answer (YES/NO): NO